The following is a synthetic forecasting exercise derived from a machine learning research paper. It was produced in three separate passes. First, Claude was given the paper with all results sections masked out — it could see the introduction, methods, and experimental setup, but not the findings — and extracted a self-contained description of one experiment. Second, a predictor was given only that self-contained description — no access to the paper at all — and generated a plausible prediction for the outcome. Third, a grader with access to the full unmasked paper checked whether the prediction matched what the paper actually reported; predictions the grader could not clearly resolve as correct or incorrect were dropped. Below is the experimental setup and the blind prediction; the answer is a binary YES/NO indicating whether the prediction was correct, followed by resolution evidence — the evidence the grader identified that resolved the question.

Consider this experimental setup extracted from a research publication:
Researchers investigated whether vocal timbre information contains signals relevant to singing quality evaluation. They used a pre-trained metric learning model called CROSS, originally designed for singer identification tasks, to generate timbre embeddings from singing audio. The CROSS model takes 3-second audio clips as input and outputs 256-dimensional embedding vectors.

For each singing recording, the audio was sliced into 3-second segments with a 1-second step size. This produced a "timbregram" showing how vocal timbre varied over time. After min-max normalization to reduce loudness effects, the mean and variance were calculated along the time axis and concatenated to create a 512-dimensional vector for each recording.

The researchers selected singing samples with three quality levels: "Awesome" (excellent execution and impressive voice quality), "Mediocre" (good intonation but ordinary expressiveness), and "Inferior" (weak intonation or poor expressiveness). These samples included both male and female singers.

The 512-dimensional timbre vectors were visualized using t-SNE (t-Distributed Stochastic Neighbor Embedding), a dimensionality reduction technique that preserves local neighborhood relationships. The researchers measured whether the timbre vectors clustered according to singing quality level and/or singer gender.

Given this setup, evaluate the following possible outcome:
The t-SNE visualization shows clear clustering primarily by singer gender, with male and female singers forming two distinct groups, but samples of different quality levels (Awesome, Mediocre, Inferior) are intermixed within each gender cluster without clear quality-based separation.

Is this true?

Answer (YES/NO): NO